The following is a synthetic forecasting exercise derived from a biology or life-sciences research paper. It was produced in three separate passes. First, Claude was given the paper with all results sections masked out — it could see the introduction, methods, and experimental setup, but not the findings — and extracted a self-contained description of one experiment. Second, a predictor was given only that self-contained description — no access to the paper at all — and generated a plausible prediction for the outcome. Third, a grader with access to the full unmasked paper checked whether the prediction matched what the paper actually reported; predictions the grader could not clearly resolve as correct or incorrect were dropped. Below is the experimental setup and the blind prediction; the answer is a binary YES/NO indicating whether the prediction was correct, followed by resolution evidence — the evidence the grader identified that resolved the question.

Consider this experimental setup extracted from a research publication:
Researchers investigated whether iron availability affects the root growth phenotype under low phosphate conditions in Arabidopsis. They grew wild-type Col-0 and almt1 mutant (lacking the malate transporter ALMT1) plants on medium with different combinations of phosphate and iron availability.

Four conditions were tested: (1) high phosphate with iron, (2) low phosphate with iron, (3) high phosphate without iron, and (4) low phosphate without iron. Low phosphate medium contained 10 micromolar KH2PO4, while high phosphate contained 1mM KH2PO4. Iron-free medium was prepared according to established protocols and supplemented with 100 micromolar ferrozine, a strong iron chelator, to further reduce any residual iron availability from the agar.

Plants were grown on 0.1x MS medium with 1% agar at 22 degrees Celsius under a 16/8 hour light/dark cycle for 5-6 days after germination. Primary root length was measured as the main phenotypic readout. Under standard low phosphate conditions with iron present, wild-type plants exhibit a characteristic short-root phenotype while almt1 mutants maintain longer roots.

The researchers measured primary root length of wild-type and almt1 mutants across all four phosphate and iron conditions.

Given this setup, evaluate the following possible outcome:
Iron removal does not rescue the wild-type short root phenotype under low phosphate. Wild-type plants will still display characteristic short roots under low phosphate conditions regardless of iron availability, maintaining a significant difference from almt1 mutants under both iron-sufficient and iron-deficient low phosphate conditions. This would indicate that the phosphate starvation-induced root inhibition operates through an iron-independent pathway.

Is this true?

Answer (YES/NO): NO